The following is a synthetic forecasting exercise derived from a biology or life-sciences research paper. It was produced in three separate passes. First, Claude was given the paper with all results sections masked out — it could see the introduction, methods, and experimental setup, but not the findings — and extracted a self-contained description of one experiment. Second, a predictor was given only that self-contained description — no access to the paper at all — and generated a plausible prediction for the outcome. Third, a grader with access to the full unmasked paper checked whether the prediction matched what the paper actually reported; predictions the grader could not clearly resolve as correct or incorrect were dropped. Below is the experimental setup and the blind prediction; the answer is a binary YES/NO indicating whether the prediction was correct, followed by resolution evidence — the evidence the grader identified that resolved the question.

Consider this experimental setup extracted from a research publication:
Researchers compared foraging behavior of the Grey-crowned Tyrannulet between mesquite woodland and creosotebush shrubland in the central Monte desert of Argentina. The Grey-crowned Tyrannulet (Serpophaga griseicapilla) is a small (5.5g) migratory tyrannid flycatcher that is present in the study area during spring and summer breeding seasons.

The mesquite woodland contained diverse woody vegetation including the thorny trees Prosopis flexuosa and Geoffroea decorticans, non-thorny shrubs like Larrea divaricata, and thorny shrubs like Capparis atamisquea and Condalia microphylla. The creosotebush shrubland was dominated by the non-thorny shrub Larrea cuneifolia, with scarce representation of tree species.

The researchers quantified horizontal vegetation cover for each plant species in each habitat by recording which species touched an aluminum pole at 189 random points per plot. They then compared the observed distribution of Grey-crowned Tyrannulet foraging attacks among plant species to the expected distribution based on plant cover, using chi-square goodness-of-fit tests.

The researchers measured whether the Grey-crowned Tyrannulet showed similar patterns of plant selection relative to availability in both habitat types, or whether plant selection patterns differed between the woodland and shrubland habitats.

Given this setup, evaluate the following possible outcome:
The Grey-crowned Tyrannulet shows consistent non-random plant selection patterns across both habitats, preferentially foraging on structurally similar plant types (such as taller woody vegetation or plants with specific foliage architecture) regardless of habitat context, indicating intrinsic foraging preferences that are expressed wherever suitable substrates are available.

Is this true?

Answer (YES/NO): YES